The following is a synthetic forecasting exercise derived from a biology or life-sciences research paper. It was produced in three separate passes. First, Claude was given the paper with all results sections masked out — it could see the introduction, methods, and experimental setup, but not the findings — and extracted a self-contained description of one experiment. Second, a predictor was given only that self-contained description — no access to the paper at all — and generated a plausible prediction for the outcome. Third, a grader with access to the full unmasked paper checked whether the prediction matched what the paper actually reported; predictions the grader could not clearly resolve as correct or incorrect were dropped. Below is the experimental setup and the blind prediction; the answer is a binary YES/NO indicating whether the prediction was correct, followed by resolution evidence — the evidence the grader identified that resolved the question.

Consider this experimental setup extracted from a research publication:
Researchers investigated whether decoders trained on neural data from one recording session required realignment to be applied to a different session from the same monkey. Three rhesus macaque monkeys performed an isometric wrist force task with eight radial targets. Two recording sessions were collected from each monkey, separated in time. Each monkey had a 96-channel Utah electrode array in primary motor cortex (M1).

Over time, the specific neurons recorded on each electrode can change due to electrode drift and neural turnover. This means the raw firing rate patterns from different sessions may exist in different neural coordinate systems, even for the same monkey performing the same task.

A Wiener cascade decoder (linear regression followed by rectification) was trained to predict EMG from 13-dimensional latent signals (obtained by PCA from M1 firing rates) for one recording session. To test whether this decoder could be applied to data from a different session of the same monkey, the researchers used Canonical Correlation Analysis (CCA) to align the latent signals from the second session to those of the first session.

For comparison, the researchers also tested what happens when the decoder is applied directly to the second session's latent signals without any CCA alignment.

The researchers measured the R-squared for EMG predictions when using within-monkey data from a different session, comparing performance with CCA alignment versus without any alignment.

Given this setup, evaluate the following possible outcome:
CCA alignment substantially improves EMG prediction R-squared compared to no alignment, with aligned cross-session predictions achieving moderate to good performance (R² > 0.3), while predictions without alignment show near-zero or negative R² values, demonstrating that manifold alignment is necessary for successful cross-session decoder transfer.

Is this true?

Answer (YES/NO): YES